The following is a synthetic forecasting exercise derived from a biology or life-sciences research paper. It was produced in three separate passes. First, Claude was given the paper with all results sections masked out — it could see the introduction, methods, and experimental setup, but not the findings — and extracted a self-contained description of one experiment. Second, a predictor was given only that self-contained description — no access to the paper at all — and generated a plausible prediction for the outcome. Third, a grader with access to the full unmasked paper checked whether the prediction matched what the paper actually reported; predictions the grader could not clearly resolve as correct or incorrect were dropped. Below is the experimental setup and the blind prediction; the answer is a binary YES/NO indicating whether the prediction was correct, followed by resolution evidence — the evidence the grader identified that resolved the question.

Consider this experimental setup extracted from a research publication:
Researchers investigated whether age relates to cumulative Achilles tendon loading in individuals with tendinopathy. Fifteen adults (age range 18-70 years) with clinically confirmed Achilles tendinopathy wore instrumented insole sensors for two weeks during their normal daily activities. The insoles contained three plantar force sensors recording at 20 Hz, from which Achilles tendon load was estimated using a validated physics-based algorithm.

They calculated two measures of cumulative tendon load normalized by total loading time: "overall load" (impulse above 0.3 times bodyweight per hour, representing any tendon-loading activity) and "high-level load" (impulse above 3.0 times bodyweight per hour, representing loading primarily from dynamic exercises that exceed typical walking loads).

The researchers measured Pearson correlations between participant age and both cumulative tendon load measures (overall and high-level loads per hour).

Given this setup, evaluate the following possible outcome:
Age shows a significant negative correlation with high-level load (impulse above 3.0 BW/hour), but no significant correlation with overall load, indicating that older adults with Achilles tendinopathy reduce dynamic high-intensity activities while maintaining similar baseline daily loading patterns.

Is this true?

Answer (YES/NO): NO